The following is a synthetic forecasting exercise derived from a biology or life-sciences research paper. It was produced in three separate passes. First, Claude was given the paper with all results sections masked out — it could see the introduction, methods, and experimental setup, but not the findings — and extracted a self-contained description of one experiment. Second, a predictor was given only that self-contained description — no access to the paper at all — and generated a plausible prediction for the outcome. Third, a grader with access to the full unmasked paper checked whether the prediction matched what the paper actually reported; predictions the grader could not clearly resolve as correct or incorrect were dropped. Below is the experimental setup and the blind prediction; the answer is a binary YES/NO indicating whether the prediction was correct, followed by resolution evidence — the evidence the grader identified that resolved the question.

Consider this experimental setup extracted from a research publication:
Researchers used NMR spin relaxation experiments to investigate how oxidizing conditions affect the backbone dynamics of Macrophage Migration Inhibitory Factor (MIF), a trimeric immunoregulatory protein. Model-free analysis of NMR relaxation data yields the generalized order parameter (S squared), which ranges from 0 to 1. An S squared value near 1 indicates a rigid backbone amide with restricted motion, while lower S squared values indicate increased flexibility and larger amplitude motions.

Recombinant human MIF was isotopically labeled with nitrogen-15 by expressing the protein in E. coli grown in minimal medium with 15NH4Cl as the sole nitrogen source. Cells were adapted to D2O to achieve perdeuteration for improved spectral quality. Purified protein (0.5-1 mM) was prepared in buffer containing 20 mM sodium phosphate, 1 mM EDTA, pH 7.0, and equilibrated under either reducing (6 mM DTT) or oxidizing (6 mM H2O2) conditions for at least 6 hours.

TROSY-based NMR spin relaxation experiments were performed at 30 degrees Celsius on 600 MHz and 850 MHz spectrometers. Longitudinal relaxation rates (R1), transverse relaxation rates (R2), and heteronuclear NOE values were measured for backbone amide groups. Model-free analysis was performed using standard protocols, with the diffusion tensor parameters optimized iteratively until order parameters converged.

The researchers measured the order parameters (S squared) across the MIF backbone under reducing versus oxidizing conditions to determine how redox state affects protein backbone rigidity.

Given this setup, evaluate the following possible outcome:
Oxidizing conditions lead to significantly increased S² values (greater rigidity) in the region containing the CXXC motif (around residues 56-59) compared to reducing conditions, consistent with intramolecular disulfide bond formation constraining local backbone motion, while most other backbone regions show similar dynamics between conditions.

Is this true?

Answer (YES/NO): NO